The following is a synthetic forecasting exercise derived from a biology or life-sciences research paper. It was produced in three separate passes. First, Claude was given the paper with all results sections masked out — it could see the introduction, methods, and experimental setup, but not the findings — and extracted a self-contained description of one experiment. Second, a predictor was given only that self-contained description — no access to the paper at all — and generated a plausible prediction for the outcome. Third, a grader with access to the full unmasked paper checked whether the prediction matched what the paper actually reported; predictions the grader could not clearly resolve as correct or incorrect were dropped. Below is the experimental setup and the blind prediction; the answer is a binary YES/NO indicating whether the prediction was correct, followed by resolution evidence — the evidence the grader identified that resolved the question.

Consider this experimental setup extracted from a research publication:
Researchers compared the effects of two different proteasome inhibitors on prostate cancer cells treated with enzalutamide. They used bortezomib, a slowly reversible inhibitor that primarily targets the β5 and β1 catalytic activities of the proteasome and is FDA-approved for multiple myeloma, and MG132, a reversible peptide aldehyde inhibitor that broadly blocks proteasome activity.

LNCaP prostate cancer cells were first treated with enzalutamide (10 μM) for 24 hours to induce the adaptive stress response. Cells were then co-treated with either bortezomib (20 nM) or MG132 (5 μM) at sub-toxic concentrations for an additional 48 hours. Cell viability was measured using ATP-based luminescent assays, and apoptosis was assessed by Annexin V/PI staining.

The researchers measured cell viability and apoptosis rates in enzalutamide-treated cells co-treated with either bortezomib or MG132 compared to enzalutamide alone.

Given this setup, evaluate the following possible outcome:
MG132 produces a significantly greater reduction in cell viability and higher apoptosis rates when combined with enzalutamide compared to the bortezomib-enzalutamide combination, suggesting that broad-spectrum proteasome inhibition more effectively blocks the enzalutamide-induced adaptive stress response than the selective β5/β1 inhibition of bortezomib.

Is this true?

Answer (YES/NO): NO